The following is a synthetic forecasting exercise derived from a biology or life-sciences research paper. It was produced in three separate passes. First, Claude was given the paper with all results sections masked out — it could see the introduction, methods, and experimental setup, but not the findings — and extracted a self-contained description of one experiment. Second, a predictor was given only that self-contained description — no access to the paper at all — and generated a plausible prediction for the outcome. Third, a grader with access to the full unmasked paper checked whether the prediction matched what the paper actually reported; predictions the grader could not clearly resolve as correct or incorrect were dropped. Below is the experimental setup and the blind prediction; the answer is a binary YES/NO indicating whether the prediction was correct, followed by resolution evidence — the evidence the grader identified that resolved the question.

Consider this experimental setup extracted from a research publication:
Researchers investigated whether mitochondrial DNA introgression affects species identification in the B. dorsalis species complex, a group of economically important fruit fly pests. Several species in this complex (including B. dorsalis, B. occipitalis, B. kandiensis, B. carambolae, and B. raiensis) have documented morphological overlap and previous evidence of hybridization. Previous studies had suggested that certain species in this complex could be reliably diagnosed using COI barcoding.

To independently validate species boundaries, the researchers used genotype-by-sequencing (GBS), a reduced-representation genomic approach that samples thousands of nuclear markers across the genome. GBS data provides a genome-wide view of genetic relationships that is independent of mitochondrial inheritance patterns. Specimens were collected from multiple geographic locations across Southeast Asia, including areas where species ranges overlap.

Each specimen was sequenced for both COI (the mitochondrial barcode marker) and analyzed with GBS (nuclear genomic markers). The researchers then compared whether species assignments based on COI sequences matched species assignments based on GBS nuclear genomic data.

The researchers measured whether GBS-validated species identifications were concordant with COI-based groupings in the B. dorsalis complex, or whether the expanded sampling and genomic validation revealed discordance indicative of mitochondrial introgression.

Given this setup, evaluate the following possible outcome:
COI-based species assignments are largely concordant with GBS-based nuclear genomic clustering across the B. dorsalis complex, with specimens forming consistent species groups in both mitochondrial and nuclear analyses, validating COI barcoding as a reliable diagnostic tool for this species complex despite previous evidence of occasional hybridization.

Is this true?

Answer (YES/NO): NO